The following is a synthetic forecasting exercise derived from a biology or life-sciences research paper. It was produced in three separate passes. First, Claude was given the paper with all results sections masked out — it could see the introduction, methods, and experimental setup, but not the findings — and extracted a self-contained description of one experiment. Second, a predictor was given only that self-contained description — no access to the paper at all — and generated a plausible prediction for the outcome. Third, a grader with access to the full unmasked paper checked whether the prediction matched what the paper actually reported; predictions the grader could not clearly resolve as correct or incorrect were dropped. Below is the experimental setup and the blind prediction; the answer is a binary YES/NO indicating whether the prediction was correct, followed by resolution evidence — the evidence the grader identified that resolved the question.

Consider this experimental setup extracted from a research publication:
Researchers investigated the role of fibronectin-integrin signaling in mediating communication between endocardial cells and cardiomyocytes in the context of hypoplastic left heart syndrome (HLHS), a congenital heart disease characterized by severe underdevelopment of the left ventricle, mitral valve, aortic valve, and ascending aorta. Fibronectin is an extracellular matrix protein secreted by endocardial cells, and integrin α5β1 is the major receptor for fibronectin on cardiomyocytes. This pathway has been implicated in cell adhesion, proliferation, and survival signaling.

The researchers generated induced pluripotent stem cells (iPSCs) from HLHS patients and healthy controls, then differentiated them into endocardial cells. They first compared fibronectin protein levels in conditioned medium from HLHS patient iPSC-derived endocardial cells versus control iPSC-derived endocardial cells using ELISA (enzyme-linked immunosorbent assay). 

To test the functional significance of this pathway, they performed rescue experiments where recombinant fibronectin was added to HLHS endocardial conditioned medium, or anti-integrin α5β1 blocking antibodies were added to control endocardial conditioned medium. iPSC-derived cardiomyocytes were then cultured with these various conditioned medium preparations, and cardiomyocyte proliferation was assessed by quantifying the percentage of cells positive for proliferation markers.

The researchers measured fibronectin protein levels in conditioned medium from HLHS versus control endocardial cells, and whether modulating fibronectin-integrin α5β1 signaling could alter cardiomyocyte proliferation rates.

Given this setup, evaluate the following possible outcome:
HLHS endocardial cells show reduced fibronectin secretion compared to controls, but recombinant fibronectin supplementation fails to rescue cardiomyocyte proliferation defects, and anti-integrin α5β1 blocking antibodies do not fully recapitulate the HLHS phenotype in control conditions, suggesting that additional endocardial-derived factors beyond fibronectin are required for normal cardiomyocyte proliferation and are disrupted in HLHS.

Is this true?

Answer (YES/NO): NO